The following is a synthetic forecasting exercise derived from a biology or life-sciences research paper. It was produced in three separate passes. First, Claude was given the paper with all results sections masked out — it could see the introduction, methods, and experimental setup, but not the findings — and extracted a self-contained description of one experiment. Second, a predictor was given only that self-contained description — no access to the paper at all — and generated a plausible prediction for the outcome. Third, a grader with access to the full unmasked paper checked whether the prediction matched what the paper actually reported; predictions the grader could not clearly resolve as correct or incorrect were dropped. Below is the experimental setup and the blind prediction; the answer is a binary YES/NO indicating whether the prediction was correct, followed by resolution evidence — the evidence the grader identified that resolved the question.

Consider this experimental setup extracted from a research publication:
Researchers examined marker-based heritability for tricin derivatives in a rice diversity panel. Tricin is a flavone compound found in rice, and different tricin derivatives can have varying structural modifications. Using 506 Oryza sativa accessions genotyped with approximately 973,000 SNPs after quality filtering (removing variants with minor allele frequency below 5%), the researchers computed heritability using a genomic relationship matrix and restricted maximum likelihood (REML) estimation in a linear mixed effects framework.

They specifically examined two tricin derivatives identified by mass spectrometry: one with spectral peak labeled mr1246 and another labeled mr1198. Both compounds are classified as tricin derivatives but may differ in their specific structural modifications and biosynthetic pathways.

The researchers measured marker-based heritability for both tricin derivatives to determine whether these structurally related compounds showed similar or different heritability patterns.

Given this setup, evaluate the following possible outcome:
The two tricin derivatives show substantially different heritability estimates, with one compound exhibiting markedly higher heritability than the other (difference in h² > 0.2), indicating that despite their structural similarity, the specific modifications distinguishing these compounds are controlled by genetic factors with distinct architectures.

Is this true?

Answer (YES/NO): YES